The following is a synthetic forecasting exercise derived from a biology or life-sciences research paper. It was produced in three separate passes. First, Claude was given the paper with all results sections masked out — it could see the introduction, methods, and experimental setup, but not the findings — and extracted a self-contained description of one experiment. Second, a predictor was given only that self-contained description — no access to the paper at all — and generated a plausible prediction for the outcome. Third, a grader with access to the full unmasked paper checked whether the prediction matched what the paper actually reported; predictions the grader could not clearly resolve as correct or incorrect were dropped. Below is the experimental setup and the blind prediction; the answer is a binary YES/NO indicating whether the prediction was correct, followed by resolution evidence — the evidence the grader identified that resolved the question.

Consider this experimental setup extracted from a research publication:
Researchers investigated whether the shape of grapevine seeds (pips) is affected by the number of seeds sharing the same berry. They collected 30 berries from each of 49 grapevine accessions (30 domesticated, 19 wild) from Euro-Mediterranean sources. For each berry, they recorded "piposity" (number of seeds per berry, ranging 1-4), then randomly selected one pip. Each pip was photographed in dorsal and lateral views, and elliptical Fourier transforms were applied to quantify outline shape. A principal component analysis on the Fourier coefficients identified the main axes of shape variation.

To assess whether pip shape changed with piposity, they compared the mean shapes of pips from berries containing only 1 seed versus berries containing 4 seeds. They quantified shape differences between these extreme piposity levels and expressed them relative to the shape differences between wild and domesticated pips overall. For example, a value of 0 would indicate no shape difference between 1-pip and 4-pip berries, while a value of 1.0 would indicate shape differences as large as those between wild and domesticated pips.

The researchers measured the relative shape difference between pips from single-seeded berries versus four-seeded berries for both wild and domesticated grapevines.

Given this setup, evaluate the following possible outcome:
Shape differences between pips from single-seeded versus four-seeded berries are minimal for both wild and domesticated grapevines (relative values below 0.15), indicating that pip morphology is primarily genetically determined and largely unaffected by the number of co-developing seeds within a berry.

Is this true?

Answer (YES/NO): NO